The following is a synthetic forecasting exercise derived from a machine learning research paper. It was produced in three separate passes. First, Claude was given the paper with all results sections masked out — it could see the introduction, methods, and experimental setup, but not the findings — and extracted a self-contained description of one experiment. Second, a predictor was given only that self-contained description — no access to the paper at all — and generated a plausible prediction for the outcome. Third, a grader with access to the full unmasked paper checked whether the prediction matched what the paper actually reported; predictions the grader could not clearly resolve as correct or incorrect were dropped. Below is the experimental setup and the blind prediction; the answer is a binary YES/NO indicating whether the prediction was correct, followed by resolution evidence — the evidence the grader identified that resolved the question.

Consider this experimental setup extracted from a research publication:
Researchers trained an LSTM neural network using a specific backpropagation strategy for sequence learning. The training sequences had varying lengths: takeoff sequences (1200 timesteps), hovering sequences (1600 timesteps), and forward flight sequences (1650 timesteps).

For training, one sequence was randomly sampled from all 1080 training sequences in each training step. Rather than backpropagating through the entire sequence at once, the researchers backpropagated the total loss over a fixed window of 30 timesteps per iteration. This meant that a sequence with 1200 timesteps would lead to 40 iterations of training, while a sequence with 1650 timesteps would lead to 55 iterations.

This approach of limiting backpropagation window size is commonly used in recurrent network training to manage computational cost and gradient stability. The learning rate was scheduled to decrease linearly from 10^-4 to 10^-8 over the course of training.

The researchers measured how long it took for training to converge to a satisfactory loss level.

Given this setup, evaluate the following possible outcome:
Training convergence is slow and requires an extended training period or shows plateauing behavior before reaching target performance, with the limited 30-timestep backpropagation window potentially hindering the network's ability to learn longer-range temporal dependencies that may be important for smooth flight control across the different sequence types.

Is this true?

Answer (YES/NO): NO